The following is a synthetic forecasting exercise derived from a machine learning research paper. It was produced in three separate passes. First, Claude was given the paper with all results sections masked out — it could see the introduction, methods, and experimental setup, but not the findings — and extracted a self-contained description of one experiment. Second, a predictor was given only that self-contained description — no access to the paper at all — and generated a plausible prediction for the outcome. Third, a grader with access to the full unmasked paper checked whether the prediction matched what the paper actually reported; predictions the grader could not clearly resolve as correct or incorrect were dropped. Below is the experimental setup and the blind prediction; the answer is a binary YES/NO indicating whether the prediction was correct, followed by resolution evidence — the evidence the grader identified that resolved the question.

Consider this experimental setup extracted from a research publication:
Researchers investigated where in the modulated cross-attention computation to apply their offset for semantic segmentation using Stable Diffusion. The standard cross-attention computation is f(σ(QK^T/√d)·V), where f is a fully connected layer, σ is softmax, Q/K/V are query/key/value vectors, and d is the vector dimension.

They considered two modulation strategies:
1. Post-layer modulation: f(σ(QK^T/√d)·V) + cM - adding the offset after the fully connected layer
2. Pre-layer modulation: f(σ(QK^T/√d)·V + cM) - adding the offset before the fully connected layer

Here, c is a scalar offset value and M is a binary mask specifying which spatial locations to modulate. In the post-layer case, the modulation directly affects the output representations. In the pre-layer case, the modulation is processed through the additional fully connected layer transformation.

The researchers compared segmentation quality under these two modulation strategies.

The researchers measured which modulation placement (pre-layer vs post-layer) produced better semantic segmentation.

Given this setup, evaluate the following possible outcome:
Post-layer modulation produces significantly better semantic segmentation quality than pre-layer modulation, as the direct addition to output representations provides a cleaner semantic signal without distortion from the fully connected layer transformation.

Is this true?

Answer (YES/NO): NO